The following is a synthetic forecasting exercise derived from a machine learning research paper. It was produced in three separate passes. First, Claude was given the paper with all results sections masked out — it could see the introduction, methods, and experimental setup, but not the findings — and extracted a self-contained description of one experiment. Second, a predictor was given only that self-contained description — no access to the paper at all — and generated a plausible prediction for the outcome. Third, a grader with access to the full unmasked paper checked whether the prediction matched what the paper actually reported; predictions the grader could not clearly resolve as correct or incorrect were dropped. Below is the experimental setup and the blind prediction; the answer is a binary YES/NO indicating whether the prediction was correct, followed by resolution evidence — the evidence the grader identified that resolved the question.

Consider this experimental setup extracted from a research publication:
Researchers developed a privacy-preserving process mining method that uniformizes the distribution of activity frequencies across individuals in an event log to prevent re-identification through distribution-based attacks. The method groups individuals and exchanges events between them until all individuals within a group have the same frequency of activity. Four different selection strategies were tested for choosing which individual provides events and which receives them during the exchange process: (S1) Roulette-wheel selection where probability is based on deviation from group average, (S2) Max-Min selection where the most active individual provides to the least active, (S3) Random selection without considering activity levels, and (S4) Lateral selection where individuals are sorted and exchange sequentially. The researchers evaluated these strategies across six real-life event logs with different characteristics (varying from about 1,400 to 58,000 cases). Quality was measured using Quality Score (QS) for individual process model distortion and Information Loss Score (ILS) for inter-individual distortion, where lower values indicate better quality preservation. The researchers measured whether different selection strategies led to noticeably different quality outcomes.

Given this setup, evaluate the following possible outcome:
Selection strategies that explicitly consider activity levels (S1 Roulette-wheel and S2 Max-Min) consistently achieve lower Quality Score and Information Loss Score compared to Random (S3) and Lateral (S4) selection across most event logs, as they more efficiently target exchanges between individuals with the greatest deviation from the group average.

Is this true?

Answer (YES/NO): NO